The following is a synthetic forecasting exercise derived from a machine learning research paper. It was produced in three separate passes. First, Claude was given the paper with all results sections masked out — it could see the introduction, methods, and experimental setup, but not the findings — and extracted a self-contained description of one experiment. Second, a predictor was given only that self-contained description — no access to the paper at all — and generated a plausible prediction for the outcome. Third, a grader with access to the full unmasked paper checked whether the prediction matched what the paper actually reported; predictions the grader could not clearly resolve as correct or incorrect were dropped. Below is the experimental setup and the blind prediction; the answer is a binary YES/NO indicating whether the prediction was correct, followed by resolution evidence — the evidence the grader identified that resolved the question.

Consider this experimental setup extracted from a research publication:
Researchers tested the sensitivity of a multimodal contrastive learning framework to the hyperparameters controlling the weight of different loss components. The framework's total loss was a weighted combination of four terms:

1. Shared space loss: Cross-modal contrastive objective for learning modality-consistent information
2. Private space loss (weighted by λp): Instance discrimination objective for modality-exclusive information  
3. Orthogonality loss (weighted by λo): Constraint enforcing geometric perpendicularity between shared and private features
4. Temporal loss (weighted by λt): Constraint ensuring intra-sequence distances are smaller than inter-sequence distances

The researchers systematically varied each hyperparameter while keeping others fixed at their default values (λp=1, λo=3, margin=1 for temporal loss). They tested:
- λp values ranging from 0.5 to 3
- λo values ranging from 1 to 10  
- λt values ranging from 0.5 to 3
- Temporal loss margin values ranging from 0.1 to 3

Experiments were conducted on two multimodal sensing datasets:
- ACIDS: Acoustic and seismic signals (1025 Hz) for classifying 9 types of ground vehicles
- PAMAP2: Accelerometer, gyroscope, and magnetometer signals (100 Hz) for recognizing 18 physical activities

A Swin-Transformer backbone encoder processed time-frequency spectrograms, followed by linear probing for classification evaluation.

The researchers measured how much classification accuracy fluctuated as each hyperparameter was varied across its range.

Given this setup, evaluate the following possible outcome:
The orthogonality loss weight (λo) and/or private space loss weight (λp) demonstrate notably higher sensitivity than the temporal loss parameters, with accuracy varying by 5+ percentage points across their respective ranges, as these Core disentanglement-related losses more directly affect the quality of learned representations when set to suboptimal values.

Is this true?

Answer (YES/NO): NO